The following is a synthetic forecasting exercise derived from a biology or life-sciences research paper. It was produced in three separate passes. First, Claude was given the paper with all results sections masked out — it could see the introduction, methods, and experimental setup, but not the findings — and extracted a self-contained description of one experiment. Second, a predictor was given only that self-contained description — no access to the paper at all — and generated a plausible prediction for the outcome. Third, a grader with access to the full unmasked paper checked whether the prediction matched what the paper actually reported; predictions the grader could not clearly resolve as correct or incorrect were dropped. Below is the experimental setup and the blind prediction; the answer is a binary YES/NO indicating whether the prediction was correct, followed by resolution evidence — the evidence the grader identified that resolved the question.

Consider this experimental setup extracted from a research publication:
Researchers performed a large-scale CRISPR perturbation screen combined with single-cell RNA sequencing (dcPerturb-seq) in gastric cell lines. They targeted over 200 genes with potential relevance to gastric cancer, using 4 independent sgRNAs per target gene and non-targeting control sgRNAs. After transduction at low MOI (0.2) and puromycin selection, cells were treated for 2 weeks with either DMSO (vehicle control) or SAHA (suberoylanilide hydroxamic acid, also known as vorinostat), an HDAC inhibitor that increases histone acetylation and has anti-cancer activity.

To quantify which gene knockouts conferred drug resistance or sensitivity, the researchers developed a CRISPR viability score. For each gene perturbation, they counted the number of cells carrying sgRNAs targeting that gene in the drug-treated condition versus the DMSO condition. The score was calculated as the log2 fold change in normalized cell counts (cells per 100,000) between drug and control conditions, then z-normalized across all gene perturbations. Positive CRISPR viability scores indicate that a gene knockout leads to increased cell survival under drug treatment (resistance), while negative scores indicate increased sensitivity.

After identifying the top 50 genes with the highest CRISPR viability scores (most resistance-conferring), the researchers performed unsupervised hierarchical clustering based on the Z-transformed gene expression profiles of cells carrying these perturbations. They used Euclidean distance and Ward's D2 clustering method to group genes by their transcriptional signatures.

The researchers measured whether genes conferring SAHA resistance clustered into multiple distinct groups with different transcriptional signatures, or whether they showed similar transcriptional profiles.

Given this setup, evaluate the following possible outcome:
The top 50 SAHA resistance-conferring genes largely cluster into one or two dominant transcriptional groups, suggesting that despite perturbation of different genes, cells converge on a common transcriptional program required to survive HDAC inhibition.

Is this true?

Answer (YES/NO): NO